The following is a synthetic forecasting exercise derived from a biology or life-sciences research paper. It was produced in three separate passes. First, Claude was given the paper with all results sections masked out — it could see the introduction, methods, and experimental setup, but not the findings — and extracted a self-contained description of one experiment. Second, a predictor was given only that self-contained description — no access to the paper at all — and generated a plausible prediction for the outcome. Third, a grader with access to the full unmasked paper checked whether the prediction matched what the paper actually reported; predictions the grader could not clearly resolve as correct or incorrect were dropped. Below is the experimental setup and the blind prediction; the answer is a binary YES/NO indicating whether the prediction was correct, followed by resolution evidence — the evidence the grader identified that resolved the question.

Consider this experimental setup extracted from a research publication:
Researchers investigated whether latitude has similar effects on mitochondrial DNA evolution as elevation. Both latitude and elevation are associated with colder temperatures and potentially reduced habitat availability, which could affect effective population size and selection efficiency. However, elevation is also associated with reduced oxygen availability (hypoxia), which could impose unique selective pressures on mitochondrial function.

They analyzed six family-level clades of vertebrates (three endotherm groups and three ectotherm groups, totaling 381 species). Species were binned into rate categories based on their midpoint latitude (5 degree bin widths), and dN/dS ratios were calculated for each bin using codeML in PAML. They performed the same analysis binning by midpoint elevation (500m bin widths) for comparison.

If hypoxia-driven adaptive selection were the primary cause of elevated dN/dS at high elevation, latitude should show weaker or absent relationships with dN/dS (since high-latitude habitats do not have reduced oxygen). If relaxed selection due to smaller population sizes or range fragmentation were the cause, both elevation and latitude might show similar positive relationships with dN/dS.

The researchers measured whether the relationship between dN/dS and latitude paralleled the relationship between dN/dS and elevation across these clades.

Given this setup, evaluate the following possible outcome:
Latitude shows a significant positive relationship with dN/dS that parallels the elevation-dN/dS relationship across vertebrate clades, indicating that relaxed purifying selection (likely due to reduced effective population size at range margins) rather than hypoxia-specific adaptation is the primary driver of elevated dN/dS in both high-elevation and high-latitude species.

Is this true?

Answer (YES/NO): NO